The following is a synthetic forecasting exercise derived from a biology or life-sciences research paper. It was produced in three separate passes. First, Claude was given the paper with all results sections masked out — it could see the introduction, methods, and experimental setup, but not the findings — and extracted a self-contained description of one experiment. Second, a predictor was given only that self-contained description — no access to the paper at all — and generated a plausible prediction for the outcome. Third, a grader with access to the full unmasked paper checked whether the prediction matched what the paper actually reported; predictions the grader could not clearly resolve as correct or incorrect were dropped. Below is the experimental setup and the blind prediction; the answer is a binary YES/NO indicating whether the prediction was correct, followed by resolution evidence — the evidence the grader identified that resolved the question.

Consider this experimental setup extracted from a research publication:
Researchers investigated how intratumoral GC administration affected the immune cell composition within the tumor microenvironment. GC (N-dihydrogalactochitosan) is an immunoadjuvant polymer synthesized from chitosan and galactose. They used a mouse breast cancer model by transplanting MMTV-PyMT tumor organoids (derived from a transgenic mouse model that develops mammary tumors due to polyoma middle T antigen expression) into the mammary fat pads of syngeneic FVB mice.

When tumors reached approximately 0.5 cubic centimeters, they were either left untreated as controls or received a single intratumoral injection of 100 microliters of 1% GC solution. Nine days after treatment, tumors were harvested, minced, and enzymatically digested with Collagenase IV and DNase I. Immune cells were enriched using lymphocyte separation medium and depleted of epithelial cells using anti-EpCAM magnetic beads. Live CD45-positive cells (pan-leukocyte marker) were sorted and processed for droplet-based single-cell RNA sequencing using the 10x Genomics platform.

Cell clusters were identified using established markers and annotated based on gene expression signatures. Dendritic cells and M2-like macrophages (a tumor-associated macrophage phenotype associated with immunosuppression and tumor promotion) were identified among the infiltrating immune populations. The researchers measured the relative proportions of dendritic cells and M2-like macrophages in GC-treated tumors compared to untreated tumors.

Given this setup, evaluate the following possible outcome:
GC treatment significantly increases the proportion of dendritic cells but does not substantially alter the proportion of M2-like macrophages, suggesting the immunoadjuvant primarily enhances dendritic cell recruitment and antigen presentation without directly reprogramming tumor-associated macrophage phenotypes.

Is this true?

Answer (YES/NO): NO